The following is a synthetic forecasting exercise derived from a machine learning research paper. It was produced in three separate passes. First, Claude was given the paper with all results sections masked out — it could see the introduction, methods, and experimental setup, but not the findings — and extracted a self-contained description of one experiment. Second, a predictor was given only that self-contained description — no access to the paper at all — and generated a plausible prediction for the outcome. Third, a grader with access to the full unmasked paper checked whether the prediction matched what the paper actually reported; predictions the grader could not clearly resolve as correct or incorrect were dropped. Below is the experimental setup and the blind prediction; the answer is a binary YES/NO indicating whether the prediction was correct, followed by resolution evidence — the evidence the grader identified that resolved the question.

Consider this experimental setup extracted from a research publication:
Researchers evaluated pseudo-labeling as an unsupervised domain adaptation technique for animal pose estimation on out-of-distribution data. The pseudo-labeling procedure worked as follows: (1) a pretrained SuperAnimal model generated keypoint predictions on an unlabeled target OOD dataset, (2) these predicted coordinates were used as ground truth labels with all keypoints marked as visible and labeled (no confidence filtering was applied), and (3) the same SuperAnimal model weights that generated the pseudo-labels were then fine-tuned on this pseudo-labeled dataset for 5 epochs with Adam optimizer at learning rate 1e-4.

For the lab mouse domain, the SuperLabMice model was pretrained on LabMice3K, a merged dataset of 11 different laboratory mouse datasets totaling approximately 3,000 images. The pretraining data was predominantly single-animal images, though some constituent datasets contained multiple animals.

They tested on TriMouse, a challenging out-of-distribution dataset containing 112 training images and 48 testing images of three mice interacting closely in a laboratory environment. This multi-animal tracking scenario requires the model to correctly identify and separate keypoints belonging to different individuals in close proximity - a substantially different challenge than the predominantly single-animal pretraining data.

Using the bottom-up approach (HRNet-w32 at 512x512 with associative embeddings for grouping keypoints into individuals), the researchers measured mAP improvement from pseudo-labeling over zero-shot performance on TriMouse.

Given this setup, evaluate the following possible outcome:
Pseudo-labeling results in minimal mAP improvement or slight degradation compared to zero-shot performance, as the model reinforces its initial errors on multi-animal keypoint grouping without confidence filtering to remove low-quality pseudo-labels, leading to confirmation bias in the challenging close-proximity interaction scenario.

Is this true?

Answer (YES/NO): NO